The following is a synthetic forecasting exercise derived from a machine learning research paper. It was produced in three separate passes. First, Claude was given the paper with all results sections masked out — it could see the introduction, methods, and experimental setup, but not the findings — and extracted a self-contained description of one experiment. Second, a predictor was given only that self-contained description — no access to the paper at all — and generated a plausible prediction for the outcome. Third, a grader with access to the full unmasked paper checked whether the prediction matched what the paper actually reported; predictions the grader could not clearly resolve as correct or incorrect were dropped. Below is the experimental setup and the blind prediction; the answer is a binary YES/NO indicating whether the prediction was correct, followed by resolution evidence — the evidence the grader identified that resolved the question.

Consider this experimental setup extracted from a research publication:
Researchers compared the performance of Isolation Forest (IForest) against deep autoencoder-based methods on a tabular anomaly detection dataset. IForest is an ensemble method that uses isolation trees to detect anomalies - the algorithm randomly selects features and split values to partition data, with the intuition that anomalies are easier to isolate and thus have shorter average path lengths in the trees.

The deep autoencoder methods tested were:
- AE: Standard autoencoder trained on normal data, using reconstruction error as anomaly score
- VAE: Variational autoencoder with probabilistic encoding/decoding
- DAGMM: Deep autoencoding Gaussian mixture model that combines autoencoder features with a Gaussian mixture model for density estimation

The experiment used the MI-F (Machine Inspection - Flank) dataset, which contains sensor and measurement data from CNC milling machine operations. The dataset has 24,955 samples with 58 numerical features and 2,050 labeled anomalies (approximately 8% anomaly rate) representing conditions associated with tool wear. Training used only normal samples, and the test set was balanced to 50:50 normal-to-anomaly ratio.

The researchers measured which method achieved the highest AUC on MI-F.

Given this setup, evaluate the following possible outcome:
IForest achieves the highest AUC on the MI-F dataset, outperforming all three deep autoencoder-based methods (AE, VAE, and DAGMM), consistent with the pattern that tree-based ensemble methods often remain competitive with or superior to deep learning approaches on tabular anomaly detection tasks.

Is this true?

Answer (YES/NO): YES